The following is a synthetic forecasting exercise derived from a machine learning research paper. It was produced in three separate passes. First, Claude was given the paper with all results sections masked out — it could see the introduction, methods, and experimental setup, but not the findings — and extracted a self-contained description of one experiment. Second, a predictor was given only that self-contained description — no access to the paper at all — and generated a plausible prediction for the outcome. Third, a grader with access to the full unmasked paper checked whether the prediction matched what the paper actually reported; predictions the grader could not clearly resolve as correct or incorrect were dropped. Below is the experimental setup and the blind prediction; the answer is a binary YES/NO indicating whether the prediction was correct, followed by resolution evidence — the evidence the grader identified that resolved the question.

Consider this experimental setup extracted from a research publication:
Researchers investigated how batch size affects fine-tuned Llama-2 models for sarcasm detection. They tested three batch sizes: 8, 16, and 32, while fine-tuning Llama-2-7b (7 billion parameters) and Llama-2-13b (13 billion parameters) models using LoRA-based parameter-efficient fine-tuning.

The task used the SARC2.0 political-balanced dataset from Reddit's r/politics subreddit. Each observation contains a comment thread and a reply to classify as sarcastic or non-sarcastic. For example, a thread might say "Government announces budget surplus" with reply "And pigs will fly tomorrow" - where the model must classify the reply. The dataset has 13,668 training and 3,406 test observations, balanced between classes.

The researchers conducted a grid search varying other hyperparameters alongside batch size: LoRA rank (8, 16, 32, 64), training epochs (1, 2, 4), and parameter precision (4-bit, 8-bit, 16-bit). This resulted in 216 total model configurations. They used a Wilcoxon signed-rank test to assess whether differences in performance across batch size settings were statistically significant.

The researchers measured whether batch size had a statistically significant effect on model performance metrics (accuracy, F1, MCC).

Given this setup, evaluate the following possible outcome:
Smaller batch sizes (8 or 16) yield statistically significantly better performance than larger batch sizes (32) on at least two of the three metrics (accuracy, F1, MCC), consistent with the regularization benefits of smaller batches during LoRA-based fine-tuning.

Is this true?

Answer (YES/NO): NO